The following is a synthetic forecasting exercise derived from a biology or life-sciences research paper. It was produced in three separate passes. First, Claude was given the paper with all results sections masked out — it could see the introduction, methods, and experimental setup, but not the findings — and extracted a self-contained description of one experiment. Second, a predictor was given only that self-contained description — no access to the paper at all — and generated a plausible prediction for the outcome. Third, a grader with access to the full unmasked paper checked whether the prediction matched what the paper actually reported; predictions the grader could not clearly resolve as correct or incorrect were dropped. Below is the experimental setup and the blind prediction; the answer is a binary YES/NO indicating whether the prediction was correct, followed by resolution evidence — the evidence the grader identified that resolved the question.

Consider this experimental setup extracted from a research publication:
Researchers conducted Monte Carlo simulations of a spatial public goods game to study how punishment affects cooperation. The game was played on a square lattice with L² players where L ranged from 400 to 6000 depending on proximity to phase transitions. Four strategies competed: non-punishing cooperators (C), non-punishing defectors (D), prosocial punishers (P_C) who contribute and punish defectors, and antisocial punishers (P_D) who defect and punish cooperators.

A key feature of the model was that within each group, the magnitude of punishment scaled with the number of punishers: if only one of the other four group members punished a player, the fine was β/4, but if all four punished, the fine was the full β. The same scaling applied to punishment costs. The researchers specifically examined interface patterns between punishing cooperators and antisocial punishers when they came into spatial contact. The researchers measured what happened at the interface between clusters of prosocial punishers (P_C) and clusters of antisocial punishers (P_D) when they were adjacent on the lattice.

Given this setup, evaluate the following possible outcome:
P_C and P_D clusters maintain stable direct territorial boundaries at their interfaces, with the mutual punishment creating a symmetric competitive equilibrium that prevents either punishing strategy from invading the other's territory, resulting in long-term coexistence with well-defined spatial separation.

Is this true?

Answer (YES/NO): NO